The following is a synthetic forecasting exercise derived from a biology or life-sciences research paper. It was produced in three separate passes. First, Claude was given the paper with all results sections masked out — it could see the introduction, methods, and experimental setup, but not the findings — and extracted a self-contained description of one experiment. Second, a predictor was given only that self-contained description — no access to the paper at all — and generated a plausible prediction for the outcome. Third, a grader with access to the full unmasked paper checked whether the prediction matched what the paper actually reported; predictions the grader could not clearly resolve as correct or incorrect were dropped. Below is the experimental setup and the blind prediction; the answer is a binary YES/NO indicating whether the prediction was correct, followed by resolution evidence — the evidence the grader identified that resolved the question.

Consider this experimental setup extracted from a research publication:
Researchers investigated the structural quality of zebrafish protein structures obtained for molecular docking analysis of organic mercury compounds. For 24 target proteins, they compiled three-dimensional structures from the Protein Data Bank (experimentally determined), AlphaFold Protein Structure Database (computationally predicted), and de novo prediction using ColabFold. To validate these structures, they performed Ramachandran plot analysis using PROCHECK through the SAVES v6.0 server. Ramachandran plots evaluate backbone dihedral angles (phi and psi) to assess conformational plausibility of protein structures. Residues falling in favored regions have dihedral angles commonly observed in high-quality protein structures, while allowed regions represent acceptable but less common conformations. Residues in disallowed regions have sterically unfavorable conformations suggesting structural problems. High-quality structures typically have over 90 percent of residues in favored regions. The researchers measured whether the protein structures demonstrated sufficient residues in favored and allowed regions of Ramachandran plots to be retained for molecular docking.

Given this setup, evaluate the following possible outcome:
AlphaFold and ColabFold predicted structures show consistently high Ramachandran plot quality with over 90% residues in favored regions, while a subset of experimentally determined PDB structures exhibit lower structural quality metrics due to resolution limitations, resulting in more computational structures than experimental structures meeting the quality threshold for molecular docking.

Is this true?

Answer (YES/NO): NO